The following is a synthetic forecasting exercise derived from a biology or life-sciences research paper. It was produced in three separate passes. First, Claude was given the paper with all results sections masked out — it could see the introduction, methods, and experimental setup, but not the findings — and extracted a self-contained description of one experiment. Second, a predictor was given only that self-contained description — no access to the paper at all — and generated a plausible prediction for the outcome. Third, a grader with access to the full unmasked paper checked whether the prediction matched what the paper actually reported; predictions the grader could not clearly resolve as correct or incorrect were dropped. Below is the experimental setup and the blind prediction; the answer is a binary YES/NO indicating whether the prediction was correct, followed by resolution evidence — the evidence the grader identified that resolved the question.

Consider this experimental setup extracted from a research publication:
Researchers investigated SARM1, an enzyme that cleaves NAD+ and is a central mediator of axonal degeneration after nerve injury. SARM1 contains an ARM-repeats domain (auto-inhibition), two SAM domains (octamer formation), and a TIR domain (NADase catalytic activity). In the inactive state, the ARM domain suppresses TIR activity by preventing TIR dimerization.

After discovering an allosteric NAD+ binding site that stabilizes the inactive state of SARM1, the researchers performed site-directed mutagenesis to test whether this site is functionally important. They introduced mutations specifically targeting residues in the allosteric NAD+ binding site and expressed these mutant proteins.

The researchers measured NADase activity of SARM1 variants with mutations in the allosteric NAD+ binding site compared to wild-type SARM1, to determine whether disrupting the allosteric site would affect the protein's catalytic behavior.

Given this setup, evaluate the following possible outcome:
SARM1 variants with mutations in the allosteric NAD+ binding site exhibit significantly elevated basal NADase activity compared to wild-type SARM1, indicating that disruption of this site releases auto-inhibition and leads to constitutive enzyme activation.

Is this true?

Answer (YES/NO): YES